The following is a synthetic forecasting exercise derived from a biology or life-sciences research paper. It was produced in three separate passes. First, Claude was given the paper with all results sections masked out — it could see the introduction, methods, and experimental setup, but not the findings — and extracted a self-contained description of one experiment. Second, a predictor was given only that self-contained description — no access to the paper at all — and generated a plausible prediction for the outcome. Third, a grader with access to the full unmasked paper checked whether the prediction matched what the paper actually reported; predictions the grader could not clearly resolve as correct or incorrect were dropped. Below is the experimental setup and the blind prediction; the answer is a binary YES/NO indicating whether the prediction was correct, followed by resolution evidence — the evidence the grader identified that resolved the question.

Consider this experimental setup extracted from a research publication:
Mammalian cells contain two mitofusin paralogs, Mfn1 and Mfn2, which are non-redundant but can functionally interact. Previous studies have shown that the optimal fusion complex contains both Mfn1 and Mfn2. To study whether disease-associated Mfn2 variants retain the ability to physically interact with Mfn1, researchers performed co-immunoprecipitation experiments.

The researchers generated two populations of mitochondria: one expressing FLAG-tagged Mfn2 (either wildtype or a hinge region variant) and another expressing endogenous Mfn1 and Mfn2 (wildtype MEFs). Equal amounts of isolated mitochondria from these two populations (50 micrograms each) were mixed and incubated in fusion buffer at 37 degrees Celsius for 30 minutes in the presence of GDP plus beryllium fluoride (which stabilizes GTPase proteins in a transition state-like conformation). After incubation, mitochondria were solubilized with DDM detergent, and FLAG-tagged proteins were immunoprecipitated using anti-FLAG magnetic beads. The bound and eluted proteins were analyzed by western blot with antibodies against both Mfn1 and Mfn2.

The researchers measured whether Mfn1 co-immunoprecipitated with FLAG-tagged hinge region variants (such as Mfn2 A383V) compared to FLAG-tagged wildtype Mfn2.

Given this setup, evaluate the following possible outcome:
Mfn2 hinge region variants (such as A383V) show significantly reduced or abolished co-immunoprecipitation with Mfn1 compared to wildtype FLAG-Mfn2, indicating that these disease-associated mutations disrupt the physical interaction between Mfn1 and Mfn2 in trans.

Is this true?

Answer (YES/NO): NO